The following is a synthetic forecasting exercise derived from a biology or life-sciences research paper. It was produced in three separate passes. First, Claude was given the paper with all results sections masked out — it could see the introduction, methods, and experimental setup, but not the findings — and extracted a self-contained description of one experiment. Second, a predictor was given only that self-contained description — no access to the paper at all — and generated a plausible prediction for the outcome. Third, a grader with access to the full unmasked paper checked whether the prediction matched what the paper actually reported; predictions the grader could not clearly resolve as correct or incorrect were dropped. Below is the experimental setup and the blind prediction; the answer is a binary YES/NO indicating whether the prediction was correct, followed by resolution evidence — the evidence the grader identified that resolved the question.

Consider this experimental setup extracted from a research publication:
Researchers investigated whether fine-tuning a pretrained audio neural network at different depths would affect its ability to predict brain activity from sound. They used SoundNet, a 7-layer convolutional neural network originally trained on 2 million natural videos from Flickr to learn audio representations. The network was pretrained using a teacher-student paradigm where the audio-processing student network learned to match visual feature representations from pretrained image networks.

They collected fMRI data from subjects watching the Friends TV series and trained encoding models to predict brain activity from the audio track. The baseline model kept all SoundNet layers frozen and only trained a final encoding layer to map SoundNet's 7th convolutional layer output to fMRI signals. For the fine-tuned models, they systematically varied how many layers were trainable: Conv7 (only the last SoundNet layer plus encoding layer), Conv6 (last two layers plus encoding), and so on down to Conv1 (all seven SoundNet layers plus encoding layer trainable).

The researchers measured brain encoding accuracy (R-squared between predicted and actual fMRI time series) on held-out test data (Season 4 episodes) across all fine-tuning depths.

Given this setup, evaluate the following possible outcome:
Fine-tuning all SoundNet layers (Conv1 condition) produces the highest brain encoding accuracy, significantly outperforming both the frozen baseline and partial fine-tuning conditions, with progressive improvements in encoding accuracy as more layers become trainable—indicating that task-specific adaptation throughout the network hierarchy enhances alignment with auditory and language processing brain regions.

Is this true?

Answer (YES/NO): NO